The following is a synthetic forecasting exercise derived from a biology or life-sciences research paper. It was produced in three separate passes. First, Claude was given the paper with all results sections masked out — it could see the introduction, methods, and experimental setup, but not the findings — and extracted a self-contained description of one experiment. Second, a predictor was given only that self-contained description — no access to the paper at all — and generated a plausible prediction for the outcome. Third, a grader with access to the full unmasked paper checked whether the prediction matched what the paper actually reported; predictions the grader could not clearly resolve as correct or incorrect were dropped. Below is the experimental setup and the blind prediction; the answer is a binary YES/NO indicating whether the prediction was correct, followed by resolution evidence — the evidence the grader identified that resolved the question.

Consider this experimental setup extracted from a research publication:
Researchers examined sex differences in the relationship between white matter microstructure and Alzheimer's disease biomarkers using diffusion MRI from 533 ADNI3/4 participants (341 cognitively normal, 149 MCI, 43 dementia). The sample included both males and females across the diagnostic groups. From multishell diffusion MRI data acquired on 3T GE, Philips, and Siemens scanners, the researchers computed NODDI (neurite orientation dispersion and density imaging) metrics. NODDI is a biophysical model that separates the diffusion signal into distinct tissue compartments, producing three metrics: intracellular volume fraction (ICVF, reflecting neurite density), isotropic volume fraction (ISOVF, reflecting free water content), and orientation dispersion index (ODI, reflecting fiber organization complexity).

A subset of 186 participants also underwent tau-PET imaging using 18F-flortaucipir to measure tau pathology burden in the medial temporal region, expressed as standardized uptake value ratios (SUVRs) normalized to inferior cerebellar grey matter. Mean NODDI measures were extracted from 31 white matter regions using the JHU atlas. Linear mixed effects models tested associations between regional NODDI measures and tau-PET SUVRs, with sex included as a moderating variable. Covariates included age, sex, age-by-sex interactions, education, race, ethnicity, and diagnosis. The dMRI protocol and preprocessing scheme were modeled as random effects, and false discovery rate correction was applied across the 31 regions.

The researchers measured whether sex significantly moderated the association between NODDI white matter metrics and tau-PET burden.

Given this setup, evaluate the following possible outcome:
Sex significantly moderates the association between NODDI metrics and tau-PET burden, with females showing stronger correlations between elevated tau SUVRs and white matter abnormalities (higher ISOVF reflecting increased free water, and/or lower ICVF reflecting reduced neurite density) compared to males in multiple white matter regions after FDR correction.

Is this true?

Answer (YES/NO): NO